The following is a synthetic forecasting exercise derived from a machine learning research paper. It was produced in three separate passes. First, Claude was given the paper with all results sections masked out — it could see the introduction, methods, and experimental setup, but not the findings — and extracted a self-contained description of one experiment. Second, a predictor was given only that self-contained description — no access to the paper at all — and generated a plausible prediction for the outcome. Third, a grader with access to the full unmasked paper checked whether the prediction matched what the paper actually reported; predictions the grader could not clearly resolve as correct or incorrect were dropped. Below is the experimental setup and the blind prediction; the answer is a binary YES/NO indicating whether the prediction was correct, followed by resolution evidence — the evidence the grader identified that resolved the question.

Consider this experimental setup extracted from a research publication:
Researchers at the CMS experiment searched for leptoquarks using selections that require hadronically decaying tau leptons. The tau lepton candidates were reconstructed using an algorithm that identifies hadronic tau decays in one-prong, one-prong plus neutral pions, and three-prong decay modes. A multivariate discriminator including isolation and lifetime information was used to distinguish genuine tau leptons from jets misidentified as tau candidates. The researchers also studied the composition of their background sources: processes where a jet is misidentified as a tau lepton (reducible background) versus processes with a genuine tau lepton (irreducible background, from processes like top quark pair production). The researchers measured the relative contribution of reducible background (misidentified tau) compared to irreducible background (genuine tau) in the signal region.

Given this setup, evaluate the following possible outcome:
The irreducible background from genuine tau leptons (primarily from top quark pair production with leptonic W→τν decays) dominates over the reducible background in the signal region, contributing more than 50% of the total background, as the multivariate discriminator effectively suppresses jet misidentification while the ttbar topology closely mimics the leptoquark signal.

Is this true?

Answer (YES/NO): NO